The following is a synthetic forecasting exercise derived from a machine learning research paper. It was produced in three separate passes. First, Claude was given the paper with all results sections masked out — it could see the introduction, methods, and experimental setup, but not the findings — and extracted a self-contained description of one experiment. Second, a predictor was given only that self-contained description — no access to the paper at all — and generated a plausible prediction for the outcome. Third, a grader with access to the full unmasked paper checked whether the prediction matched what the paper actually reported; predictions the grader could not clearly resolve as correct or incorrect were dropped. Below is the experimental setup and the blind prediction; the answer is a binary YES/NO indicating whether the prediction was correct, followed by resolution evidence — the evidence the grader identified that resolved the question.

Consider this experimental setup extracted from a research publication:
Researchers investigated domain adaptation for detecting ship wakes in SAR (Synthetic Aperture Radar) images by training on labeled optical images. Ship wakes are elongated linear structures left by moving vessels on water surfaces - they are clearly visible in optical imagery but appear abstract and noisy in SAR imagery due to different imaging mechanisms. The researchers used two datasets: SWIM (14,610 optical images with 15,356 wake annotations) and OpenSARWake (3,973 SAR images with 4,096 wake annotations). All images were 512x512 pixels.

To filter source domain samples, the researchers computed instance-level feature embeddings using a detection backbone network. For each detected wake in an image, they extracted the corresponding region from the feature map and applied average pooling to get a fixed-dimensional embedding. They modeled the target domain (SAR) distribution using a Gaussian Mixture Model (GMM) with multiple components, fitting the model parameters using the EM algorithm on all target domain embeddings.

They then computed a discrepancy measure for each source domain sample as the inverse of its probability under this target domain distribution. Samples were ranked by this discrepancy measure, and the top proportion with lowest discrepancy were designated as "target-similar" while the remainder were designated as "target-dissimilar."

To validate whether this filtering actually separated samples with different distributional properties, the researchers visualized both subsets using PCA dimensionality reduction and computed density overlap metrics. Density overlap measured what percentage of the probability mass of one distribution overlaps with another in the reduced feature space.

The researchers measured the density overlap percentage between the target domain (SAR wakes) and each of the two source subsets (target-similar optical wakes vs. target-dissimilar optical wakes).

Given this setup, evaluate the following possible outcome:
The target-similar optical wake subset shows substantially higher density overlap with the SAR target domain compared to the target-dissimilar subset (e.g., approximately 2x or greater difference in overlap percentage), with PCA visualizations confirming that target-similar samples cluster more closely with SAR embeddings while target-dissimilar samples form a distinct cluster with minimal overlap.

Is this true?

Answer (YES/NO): NO